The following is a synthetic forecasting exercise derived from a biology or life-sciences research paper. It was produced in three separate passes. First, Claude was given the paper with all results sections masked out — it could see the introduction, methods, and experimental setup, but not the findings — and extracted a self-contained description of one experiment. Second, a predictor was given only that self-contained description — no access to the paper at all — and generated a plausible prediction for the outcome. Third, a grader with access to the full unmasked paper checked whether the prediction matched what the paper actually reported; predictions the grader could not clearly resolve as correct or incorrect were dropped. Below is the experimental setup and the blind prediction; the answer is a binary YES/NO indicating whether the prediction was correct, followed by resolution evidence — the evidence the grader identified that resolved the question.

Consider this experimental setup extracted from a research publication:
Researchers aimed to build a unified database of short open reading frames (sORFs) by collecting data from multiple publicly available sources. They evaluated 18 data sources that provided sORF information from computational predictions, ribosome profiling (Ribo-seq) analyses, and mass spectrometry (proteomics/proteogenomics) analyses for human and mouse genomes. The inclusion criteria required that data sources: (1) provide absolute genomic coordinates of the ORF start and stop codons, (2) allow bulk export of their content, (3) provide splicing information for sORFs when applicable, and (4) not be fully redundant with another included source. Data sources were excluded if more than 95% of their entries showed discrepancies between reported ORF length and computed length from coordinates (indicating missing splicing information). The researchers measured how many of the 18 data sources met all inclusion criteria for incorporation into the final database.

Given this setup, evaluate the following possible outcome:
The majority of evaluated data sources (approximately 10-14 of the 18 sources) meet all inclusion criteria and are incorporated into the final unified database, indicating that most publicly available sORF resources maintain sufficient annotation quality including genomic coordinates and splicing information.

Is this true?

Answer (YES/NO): NO